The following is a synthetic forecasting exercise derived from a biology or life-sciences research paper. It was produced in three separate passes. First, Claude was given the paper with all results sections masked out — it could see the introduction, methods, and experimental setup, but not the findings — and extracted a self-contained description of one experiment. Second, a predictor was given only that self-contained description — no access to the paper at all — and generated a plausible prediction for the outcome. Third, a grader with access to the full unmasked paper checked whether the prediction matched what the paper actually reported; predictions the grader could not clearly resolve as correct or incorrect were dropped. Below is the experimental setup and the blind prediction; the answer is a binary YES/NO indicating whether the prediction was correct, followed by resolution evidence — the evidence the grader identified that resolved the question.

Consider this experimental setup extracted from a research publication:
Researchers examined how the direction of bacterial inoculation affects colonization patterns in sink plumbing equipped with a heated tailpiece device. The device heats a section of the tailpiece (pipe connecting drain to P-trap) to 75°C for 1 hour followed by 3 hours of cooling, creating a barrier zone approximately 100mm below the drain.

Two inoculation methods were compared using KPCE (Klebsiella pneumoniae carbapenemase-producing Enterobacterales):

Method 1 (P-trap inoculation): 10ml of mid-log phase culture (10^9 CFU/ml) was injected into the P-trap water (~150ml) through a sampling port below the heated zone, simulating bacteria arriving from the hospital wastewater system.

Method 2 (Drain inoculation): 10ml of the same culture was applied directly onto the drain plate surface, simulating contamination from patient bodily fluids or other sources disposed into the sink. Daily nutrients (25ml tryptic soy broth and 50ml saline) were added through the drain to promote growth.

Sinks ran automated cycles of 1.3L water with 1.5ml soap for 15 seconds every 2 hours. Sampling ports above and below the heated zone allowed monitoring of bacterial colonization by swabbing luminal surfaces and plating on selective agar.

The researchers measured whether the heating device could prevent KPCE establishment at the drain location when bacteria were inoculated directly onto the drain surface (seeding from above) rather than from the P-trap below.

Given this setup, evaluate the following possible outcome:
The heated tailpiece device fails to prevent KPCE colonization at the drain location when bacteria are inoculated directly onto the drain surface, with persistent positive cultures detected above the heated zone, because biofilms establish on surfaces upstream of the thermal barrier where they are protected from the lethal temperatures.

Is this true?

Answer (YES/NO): NO